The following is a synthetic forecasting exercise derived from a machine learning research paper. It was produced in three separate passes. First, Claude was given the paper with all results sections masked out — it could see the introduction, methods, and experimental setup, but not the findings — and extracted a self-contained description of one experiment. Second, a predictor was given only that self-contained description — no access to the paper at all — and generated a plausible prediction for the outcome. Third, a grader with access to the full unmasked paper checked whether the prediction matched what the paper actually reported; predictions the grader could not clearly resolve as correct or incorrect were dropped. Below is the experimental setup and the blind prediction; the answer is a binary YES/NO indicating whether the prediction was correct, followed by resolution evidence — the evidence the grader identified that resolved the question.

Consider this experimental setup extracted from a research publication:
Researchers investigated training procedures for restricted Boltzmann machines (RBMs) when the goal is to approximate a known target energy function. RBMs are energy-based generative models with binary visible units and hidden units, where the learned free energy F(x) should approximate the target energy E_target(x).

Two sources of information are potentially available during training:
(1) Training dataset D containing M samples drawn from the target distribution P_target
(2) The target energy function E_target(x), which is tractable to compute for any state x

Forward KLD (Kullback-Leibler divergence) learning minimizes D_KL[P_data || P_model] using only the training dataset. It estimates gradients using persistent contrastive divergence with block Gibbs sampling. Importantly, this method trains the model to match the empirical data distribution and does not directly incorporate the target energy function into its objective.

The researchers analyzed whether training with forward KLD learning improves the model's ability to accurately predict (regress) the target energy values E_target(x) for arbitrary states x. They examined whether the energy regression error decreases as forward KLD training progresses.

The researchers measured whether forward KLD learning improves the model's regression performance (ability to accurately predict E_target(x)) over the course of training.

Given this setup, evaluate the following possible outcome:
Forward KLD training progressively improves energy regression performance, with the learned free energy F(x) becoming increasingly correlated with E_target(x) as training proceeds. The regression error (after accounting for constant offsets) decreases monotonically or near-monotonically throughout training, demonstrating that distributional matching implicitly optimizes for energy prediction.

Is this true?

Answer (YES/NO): NO